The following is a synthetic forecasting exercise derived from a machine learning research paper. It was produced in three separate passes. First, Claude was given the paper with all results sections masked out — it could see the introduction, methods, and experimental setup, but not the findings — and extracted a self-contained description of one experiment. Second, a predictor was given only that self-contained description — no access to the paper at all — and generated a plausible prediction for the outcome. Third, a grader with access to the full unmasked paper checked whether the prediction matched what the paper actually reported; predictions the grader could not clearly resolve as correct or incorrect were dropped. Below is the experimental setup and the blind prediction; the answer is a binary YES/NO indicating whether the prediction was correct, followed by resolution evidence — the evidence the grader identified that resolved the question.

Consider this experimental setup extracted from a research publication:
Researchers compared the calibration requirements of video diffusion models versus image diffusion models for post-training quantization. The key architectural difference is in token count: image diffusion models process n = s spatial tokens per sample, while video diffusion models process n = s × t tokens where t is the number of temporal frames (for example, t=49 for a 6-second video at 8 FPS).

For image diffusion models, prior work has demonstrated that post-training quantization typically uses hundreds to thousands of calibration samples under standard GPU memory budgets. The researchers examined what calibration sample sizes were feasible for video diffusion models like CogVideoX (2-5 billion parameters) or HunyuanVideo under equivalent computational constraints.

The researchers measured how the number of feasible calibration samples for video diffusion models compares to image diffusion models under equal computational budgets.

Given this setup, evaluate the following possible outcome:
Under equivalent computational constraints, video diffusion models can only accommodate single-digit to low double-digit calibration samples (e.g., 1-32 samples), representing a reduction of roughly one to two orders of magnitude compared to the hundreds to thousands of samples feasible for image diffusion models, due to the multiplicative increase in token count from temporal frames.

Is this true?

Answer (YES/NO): NO